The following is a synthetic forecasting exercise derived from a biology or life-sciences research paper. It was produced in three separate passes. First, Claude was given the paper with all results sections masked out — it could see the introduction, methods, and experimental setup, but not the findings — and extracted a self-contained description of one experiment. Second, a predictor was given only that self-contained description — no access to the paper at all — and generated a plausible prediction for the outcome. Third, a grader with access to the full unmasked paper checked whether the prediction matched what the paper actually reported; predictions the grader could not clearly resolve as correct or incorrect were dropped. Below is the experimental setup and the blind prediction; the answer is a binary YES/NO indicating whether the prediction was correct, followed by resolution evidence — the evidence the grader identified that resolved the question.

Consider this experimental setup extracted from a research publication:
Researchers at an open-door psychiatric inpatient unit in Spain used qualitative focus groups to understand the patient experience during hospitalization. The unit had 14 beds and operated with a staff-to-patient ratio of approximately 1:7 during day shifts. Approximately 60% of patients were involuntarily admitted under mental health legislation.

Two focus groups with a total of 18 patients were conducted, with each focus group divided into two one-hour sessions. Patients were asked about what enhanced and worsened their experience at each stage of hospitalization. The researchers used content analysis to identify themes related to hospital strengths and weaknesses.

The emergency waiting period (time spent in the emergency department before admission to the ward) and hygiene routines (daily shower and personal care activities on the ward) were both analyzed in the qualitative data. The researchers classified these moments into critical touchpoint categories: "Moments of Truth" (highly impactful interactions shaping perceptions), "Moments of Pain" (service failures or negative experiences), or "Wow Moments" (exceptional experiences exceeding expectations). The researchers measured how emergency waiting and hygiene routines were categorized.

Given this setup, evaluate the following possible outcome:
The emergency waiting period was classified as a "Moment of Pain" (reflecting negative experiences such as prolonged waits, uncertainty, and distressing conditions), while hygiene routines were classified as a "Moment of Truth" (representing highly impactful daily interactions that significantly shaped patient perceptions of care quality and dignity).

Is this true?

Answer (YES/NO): NO